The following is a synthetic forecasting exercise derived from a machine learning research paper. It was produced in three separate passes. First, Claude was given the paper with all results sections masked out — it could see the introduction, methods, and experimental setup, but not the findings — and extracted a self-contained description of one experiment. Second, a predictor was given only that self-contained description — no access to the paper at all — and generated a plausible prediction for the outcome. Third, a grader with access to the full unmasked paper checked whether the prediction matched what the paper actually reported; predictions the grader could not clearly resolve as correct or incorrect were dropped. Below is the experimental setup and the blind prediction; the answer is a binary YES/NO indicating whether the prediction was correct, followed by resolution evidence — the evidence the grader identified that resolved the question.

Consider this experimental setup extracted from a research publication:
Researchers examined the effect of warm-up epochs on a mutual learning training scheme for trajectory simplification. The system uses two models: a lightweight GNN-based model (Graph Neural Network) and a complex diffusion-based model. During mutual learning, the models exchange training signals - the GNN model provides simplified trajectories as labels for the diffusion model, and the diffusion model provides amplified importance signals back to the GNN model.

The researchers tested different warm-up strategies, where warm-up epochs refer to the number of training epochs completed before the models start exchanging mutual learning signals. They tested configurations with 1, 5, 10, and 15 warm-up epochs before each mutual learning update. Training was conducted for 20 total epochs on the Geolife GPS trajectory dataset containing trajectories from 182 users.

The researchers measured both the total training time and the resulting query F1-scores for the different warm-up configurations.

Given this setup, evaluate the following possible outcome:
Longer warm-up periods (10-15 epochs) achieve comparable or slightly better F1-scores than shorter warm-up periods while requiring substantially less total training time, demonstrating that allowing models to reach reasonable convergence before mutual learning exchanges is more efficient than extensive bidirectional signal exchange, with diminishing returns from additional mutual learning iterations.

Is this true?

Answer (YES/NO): YES